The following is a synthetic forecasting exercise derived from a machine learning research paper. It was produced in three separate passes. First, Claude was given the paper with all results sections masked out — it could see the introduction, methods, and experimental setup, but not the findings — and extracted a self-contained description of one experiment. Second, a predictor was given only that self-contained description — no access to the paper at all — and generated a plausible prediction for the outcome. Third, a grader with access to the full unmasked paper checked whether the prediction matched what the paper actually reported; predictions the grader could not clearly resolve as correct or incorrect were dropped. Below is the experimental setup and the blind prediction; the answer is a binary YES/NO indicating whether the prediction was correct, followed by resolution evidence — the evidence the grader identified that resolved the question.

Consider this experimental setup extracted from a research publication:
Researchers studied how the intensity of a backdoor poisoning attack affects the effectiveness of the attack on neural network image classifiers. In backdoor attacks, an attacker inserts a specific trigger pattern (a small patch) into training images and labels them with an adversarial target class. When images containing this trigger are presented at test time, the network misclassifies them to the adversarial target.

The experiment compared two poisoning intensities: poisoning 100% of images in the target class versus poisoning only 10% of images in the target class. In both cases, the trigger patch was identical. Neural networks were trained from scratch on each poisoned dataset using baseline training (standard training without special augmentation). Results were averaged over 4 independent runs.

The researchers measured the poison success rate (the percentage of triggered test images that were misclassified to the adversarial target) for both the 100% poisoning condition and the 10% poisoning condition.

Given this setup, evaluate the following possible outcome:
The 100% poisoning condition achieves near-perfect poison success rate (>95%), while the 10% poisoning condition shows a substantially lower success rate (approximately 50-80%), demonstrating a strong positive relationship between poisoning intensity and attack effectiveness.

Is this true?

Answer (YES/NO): YES